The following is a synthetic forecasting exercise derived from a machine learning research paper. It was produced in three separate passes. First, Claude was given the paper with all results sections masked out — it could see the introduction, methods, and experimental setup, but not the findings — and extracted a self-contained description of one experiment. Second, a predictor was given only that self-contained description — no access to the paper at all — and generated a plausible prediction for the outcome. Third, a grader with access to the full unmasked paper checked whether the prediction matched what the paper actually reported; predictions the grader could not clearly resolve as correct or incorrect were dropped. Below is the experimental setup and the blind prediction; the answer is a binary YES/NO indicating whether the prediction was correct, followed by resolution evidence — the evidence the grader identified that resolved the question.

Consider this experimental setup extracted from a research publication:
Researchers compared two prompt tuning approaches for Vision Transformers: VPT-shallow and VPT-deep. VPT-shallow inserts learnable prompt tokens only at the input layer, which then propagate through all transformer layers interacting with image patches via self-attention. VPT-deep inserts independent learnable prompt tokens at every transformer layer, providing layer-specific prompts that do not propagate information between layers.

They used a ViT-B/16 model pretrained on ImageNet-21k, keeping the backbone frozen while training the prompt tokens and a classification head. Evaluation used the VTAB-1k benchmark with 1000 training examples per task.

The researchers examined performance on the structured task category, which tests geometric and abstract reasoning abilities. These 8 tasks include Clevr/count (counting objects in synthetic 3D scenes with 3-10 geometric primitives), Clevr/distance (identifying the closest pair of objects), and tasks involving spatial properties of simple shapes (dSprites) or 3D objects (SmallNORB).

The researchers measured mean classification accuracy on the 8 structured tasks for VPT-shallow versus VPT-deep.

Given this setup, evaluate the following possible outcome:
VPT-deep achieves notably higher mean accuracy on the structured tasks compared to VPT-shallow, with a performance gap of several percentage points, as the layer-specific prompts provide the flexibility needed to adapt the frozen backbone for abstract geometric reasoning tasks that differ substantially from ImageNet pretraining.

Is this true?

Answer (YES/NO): YES